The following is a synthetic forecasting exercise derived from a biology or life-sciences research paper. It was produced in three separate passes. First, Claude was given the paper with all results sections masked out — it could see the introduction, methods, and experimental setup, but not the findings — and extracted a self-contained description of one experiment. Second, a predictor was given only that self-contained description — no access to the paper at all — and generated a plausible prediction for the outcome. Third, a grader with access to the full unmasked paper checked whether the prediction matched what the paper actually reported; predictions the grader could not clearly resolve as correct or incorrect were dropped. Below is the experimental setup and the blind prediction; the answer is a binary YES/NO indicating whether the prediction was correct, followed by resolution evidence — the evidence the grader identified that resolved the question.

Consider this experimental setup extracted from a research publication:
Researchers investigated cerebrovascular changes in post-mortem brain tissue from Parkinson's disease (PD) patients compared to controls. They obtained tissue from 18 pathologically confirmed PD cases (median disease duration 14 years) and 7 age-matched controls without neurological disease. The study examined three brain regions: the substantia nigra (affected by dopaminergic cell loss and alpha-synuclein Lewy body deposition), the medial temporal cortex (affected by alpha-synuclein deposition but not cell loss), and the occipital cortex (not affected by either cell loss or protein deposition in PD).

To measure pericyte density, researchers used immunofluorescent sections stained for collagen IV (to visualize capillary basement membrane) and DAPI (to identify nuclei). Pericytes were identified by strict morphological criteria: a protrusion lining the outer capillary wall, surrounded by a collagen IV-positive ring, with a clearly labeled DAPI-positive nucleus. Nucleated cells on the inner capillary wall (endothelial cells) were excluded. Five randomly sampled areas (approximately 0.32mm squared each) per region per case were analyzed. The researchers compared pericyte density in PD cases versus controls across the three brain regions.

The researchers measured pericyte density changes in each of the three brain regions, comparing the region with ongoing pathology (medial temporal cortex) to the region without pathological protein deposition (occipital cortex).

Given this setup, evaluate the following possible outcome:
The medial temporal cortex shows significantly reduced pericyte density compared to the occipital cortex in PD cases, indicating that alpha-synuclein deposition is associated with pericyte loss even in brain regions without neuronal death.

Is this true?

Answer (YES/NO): NO